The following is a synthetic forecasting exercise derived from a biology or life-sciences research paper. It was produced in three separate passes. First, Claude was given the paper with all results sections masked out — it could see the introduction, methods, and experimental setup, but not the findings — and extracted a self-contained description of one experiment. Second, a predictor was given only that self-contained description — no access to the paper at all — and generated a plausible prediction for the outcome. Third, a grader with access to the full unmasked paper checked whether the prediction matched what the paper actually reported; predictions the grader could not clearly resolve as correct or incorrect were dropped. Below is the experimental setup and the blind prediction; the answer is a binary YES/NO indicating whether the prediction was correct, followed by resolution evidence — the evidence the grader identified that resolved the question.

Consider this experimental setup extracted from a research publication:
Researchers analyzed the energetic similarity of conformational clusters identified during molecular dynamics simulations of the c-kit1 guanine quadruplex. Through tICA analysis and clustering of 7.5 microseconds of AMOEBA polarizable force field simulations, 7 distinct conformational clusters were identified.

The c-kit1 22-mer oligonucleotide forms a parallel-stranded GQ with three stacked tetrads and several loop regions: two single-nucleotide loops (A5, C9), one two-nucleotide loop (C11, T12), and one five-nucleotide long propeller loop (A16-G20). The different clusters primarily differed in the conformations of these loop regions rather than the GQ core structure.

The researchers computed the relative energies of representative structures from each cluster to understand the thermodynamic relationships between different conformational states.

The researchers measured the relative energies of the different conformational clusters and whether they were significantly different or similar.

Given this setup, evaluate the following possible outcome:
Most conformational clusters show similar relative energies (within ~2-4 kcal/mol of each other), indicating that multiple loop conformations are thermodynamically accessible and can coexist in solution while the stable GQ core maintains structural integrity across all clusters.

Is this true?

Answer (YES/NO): YES